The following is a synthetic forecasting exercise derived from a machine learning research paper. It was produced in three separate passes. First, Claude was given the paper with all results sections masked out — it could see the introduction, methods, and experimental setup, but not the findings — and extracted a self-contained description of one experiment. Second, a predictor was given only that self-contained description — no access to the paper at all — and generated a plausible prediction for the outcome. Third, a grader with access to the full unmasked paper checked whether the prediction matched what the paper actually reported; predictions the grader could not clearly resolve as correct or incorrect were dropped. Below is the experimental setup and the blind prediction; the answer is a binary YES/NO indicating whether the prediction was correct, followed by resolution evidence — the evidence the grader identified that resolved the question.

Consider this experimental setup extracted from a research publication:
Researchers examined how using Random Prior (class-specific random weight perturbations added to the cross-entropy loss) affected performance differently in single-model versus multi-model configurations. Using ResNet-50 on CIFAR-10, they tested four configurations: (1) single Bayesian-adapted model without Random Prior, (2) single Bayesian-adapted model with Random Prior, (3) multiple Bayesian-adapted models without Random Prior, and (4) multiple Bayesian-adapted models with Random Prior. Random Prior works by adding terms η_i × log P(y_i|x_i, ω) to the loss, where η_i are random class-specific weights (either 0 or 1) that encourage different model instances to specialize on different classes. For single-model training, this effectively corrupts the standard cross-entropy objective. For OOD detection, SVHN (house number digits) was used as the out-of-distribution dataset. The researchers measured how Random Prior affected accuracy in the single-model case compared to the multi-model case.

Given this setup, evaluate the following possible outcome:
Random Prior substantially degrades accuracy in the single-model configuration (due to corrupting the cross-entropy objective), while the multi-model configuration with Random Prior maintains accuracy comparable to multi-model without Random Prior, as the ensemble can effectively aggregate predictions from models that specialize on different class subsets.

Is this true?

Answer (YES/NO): NO